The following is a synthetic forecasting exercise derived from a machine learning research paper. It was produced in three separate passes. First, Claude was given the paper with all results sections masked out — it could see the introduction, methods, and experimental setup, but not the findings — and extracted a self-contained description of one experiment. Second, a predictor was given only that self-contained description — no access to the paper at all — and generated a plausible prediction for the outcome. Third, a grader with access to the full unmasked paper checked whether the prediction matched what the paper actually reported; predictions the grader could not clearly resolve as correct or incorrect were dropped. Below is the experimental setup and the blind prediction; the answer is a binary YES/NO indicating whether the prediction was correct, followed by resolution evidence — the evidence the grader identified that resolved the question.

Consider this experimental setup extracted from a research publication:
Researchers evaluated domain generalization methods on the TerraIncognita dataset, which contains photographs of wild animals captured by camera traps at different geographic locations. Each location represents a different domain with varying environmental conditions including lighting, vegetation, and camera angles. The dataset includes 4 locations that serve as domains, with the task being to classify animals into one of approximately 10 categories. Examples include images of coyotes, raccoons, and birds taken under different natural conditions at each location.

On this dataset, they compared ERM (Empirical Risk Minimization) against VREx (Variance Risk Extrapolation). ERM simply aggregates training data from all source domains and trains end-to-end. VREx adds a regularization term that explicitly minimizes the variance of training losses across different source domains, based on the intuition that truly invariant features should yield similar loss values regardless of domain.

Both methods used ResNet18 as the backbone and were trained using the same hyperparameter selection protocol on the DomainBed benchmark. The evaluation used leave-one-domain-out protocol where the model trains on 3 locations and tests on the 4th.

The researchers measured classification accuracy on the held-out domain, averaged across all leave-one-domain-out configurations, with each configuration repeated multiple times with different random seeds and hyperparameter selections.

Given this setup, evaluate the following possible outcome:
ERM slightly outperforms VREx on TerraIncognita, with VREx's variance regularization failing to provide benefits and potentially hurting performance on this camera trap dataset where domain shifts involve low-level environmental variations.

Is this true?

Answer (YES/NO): NO